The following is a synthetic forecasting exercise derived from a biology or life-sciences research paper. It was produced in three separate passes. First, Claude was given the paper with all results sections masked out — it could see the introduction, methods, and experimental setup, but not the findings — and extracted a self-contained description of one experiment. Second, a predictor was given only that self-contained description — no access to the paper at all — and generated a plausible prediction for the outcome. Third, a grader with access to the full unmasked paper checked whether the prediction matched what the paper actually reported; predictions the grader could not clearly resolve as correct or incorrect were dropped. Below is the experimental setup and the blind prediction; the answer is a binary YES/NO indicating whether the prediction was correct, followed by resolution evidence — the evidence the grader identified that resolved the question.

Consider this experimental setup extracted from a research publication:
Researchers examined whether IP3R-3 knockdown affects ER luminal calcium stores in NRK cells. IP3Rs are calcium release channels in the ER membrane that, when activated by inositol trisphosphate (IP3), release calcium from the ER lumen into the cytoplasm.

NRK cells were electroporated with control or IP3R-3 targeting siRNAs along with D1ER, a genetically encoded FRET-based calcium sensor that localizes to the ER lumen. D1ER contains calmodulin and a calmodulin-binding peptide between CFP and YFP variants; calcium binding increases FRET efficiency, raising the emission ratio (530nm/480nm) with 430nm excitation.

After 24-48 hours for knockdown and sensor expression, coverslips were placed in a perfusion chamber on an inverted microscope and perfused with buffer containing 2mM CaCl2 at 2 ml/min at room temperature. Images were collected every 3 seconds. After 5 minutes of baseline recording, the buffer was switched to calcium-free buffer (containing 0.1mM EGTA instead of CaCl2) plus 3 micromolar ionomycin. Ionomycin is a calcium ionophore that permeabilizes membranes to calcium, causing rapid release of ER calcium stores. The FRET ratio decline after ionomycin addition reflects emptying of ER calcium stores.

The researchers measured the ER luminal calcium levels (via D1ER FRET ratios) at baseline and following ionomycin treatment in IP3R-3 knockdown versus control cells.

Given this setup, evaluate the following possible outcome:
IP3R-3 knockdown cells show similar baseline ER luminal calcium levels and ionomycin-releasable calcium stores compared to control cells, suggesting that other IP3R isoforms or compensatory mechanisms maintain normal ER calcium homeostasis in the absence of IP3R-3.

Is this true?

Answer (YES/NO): NO